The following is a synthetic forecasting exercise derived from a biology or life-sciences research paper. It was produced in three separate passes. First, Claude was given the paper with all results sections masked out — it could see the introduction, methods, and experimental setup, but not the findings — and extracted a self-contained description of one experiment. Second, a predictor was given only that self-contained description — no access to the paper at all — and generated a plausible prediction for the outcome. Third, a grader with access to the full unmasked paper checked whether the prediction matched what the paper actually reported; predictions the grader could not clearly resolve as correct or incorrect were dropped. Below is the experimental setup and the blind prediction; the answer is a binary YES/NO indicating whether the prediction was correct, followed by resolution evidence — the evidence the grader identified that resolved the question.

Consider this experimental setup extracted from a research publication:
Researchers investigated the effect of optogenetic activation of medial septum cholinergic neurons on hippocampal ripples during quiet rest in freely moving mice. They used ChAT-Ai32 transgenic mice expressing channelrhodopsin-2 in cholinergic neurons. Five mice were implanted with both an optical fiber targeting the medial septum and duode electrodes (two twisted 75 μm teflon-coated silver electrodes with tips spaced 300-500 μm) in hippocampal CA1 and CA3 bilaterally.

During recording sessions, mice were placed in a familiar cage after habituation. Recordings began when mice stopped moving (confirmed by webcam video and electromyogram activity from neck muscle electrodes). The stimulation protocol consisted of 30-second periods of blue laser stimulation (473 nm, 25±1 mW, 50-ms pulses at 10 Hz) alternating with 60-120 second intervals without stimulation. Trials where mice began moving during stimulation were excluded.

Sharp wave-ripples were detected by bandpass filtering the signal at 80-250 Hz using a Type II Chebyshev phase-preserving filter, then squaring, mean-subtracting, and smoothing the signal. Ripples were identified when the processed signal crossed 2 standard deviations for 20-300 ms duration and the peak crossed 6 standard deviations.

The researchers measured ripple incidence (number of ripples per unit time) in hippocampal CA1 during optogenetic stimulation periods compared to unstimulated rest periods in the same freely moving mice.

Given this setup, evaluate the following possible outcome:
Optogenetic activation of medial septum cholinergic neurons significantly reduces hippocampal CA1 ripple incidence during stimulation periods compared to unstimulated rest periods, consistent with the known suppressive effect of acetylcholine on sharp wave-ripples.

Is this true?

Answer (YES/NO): YES